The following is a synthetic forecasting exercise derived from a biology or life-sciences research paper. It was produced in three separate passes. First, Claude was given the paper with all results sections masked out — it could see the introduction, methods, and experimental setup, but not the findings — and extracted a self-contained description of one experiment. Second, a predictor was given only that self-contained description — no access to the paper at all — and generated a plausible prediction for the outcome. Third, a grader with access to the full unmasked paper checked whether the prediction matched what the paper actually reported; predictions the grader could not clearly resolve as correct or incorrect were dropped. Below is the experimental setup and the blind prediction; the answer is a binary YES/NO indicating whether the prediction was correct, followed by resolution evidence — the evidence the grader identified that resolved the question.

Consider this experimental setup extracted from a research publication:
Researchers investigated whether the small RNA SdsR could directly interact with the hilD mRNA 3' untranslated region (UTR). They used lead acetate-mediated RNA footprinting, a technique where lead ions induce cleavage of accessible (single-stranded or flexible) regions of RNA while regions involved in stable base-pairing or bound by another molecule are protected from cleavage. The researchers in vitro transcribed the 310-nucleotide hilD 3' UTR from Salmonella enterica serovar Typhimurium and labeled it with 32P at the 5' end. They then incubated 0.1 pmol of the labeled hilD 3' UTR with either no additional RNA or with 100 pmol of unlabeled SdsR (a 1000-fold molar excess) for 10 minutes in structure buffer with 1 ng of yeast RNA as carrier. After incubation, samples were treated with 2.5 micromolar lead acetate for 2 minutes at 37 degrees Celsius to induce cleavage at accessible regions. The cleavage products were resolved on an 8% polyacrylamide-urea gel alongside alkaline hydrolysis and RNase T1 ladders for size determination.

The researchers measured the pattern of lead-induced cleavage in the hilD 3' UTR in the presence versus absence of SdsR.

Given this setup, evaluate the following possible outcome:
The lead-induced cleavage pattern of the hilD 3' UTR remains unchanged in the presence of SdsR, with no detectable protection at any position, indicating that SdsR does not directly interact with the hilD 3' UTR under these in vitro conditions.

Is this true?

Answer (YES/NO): NO